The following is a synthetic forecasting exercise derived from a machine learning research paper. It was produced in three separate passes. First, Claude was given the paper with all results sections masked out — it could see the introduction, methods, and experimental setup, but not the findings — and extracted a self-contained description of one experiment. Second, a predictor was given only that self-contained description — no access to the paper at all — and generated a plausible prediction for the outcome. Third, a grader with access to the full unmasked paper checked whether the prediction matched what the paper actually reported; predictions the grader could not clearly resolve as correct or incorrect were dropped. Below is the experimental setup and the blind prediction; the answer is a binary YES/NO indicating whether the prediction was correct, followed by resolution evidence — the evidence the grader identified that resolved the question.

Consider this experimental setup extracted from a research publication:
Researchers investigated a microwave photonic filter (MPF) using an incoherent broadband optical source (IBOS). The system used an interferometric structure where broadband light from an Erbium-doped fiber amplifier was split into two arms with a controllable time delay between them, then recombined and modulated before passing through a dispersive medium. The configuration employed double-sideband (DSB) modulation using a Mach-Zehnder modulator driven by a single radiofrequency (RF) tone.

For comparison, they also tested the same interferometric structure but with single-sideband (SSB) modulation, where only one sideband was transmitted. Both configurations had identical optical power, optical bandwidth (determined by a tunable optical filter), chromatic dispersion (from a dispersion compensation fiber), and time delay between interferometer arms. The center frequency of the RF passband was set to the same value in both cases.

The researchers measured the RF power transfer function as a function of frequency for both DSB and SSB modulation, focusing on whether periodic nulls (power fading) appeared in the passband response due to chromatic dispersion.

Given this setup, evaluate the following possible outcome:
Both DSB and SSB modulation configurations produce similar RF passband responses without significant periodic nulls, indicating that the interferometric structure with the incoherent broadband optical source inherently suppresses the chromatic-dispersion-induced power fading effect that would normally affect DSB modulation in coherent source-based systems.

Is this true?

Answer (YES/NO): NO